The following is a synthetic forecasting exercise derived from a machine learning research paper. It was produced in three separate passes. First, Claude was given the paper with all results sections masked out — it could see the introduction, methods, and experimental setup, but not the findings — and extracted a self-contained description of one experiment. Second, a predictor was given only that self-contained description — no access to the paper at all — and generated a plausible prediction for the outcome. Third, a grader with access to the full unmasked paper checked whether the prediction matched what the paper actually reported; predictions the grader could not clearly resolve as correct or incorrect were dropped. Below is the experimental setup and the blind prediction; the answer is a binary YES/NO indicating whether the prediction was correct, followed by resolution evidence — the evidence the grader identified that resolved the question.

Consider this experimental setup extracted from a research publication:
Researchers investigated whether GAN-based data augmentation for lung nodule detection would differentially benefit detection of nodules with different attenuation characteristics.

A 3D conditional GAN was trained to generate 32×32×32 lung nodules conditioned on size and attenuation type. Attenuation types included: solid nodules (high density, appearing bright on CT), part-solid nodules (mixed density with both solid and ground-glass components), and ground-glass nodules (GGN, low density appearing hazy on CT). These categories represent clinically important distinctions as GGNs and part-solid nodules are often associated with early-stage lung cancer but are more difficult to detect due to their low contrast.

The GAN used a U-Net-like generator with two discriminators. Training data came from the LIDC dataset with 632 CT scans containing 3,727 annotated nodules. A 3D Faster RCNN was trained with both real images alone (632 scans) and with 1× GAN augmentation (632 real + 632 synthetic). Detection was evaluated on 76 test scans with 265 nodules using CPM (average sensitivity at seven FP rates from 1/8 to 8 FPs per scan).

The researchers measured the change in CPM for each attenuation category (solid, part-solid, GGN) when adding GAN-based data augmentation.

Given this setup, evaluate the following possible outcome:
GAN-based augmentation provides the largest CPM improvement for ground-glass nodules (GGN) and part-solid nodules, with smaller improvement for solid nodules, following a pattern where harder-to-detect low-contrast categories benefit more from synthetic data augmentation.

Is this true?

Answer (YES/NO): NO